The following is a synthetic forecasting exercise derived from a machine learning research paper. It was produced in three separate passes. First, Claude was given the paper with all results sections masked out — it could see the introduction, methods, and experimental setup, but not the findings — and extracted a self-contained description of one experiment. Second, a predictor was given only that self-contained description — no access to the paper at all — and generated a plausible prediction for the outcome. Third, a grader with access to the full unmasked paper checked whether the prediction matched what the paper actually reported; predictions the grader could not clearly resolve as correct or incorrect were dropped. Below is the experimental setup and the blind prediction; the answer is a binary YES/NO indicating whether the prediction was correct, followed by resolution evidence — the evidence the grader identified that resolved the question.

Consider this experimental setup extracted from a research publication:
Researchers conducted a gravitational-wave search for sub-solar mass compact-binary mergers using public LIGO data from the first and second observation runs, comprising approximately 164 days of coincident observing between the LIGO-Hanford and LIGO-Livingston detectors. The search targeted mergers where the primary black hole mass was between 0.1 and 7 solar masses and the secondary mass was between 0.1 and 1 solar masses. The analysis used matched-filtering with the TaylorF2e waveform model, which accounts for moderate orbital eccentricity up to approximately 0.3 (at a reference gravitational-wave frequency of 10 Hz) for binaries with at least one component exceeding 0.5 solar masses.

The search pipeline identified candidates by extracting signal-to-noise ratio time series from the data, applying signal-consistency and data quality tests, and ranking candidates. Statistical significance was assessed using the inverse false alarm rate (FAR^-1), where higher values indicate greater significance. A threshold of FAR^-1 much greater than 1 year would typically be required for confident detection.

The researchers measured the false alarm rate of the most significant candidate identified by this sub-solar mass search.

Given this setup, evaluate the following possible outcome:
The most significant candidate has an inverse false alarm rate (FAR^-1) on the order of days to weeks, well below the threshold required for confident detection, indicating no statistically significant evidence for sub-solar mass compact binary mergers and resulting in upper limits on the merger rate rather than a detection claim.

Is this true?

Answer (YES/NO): NO